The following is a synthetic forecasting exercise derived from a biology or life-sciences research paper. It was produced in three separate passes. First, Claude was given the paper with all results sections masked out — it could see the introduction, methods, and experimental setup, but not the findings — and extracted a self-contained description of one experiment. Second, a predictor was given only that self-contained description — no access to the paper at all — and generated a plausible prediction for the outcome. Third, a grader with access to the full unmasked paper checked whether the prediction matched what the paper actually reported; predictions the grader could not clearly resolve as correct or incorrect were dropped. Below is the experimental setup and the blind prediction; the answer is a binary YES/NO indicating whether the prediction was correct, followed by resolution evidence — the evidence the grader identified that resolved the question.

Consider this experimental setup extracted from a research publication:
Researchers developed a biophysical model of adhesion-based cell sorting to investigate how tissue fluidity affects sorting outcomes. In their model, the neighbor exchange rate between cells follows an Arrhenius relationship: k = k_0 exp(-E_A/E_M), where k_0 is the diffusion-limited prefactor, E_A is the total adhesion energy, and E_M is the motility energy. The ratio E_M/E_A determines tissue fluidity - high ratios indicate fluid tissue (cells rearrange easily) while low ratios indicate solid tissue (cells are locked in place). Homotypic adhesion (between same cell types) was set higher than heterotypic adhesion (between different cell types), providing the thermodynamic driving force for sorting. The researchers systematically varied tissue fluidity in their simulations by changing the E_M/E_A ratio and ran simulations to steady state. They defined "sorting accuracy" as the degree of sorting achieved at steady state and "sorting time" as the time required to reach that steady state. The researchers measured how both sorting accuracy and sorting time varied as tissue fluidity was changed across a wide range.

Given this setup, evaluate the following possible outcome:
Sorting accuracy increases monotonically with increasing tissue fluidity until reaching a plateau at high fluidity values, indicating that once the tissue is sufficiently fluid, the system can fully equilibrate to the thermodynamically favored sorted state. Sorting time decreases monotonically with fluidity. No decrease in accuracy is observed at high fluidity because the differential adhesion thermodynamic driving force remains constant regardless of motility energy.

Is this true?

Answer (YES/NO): NO